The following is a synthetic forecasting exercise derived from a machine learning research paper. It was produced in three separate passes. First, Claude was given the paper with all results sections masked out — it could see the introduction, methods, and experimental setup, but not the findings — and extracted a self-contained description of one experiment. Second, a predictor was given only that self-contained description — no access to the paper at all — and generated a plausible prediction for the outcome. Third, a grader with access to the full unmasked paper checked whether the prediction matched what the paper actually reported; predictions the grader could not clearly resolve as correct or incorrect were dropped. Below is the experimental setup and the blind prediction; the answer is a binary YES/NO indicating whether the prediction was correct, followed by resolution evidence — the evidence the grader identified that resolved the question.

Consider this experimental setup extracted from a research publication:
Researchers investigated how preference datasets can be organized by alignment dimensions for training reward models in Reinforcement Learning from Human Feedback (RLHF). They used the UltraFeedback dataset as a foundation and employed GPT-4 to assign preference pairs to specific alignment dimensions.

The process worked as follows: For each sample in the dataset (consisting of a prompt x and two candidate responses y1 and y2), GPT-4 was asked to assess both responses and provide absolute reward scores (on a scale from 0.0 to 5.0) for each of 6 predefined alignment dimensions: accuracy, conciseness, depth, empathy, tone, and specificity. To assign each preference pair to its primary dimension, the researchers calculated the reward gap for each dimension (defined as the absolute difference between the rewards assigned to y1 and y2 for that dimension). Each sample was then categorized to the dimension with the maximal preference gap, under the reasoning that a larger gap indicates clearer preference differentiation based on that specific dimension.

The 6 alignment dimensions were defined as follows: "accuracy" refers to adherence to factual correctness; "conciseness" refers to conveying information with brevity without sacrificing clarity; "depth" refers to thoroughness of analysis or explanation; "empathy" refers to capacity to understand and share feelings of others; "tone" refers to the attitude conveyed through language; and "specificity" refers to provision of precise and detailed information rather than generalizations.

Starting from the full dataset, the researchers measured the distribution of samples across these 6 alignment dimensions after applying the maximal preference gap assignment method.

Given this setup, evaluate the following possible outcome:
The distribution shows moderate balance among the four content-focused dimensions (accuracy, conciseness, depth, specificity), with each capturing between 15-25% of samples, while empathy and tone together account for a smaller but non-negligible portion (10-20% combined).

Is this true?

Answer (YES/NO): NO